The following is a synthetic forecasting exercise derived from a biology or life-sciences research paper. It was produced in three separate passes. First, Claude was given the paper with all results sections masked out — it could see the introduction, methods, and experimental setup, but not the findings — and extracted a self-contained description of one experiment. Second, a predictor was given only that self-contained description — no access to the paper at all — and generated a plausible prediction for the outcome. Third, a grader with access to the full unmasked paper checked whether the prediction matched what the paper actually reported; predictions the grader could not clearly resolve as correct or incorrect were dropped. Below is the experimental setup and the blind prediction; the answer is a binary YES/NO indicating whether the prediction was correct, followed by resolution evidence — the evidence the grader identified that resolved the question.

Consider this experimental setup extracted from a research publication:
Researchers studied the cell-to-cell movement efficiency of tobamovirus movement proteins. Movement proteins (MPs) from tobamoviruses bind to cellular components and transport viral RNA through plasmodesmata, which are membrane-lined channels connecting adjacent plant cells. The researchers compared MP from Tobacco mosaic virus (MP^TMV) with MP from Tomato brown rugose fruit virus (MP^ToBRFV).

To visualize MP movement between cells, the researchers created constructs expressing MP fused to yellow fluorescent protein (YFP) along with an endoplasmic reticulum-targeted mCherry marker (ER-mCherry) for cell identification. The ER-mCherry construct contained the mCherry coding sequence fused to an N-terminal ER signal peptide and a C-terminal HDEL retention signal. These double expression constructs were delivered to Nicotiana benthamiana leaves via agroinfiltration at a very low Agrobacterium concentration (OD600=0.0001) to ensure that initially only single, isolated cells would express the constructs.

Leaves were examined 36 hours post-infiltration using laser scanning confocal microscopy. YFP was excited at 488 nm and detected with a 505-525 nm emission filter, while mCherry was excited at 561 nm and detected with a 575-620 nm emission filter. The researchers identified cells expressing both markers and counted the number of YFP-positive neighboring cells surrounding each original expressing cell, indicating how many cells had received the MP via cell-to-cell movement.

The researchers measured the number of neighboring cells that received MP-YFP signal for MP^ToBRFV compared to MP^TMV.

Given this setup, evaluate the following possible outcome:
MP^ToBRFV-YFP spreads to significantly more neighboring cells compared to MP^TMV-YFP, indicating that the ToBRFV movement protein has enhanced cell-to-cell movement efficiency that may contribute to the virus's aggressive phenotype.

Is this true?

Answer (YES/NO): NO